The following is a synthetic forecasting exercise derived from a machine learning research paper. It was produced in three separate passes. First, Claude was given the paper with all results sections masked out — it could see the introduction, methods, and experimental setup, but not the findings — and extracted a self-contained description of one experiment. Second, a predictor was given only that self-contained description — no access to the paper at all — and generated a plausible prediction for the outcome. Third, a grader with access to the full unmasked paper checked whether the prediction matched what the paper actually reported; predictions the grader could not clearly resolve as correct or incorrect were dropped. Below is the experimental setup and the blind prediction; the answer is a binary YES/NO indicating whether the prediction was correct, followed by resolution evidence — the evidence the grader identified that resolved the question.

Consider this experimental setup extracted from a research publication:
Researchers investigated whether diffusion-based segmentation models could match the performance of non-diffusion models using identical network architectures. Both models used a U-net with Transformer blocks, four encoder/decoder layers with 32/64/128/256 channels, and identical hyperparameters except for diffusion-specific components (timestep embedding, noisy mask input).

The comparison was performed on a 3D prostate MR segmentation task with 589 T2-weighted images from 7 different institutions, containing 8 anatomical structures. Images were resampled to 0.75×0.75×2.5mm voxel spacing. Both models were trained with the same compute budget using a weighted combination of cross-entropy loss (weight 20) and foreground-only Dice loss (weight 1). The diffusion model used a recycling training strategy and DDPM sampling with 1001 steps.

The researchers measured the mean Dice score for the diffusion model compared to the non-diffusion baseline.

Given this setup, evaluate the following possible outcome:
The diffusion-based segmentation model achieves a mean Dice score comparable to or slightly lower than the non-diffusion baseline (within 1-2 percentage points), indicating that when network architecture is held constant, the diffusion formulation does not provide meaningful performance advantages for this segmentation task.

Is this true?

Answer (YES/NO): NO